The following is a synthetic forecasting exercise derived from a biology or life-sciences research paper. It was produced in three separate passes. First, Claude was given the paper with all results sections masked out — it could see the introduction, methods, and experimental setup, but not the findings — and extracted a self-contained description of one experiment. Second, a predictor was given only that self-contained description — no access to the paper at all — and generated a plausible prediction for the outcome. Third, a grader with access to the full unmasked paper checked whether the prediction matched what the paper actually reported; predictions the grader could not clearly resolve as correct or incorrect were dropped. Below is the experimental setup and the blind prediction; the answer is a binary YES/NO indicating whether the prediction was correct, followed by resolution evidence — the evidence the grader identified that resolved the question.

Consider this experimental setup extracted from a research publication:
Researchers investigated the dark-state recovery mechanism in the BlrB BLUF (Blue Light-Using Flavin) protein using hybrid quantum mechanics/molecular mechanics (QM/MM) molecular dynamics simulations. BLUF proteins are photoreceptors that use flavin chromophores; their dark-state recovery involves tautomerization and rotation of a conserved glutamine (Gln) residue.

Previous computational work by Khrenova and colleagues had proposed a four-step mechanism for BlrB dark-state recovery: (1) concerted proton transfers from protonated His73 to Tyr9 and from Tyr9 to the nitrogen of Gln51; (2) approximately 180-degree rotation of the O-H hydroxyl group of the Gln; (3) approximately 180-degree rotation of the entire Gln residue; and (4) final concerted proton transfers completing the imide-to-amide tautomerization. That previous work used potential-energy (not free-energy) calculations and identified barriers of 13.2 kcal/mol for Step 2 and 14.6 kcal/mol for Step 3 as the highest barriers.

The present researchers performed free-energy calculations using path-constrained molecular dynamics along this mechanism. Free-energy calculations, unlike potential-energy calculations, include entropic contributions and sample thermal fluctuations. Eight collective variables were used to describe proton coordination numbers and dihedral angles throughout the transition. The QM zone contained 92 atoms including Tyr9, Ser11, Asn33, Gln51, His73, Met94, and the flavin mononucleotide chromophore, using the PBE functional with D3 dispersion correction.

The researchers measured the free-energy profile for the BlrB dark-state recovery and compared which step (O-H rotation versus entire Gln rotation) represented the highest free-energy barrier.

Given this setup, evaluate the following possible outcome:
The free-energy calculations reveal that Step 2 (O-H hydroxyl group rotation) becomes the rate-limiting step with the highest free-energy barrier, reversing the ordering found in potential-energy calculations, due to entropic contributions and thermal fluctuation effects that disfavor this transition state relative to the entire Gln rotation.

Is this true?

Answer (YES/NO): NO